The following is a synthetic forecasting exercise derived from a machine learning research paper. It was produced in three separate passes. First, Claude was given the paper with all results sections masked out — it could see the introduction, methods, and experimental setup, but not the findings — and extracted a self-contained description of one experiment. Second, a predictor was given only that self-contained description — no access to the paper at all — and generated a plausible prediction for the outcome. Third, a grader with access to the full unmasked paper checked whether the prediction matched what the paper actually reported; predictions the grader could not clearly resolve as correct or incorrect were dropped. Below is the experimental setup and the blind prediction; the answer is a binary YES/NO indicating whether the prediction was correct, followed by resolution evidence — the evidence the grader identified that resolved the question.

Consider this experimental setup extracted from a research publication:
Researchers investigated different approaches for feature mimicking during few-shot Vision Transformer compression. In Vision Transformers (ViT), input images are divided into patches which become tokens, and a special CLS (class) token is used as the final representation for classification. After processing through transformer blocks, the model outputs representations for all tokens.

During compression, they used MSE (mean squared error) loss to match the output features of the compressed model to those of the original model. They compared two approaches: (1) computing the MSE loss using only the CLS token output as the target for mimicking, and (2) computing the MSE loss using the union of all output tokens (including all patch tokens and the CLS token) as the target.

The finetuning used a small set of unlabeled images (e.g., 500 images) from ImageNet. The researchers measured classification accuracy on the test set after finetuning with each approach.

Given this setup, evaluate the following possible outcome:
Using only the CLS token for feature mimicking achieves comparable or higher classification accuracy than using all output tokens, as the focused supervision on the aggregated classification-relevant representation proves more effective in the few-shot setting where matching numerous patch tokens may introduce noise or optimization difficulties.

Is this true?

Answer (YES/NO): NO